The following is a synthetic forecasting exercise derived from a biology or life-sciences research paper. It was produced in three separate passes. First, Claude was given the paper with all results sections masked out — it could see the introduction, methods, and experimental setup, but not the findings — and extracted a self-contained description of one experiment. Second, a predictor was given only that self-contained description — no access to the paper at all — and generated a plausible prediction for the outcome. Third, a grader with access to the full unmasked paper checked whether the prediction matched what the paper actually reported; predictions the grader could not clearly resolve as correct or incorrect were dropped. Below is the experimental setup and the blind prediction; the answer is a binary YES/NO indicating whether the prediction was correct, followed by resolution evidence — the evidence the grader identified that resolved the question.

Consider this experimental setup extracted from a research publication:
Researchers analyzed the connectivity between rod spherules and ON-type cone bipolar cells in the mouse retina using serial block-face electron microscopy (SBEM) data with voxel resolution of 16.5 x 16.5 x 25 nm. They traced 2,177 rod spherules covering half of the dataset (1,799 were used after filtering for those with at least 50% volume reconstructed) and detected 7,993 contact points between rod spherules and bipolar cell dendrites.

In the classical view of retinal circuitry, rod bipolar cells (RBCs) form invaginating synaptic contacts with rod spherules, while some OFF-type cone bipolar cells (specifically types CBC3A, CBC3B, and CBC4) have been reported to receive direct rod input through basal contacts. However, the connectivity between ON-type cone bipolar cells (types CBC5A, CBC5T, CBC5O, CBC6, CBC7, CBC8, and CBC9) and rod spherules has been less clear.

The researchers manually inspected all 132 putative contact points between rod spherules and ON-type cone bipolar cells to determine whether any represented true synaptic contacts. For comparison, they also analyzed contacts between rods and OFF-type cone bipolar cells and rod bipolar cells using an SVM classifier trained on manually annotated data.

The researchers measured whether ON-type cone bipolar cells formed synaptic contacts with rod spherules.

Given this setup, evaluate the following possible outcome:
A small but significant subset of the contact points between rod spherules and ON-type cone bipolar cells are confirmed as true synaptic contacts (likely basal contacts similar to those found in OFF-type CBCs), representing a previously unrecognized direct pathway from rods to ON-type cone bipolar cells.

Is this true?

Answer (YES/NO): NO